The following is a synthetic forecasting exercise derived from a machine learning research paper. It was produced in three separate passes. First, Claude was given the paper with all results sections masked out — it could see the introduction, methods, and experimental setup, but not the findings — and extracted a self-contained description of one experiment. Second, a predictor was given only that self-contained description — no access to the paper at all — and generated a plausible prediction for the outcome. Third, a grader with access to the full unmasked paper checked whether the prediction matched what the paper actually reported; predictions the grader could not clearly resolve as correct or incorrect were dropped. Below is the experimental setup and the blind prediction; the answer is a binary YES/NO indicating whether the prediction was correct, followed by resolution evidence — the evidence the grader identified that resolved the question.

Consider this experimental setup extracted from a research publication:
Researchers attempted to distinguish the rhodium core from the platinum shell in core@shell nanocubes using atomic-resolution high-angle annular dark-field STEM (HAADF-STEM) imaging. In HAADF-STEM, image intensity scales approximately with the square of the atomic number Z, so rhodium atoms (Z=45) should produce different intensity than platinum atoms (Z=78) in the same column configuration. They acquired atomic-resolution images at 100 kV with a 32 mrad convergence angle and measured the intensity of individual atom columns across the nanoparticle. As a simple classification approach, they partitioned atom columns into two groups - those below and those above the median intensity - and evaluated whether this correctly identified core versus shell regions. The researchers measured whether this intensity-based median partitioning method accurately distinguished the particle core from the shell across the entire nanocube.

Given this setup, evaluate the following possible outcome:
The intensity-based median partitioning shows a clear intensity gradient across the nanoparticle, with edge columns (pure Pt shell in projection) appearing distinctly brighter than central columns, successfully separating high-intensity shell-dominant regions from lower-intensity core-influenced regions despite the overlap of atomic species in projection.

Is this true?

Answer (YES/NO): NO